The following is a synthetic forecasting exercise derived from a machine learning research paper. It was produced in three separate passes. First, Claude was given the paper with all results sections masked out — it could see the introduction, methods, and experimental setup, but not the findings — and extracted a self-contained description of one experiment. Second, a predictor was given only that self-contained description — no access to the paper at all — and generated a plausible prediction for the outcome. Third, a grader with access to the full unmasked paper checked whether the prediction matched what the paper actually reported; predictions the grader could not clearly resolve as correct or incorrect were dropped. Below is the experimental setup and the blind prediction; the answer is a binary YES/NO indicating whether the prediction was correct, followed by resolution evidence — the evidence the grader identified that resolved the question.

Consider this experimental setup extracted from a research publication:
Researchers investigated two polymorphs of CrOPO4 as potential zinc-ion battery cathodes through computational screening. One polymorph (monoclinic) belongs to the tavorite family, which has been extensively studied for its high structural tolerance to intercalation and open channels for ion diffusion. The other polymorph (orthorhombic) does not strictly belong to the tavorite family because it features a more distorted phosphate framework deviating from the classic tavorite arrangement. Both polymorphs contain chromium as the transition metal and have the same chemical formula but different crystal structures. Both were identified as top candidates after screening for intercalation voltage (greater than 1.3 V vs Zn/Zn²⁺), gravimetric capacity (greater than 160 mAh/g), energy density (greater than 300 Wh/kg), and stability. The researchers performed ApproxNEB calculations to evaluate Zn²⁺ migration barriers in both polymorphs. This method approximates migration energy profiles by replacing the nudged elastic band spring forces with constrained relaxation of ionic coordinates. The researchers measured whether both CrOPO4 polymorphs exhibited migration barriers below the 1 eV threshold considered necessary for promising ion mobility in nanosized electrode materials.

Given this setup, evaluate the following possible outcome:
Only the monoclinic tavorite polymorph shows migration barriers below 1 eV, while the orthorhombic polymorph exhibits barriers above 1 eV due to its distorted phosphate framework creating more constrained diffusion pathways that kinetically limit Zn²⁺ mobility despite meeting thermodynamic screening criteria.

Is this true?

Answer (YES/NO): NO